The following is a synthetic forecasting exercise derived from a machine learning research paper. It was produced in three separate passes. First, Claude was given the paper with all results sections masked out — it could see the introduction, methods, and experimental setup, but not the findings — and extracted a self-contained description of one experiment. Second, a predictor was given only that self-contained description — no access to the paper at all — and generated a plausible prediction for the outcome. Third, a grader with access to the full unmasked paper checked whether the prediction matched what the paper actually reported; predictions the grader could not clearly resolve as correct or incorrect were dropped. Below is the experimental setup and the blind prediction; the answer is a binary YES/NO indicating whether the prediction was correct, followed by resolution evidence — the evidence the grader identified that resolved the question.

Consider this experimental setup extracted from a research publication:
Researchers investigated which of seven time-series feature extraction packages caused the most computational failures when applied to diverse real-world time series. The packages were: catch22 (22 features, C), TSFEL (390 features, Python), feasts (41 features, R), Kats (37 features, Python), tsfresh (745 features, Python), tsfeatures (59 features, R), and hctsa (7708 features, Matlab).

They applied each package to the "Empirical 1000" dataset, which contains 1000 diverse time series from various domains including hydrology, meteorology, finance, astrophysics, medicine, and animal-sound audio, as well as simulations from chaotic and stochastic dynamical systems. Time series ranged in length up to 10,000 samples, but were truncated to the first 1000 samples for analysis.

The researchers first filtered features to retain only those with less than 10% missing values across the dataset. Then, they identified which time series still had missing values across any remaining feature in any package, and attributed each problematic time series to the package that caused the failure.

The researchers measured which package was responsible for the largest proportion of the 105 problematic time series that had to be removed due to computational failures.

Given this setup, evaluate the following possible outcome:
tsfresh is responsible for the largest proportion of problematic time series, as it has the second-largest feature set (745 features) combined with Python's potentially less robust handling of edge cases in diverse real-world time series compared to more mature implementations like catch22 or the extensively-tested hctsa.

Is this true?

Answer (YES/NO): NO